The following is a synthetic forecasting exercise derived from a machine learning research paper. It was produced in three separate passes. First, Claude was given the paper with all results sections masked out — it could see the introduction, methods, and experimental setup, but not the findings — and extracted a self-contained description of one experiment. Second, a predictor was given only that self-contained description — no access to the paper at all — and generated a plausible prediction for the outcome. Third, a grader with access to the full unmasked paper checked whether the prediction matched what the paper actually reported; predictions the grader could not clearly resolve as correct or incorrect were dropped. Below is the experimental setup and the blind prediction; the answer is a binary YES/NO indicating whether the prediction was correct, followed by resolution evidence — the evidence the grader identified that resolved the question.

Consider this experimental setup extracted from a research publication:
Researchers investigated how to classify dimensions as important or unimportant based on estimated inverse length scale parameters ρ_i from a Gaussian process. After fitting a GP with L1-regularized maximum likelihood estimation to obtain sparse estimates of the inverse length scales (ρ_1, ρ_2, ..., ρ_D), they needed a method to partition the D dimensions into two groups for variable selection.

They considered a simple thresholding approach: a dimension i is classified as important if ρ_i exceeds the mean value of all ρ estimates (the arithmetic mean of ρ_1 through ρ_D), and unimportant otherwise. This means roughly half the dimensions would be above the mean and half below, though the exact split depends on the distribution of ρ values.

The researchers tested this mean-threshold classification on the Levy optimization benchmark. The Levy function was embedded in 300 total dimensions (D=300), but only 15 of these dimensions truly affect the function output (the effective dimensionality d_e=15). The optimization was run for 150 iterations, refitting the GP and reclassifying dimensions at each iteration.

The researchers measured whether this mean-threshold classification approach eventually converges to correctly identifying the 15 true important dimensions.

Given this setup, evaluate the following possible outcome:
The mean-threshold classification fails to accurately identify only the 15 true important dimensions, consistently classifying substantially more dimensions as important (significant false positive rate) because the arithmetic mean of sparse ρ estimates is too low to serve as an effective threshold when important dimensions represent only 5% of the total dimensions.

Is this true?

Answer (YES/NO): NO